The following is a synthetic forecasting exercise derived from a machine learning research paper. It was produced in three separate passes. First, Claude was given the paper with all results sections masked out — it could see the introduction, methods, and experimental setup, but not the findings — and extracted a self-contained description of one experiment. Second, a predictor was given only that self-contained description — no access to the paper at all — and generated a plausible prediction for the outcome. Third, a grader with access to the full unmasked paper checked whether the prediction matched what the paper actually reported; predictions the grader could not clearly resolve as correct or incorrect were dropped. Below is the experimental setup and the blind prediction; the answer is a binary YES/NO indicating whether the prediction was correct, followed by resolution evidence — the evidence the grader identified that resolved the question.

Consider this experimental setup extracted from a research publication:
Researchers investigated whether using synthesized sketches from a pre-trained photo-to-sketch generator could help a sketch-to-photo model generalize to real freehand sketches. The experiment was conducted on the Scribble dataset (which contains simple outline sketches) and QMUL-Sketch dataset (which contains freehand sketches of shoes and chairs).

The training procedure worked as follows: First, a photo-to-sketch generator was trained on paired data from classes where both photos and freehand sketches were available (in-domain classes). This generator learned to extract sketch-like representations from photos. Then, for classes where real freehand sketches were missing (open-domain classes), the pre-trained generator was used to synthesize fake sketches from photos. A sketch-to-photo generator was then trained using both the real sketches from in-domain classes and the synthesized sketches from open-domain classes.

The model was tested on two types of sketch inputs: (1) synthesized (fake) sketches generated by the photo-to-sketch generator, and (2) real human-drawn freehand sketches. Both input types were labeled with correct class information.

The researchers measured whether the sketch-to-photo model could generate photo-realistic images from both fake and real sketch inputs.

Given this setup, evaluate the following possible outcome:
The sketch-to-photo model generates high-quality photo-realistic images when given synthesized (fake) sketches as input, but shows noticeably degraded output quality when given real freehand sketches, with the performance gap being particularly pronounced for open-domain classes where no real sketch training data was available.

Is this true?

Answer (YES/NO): NO